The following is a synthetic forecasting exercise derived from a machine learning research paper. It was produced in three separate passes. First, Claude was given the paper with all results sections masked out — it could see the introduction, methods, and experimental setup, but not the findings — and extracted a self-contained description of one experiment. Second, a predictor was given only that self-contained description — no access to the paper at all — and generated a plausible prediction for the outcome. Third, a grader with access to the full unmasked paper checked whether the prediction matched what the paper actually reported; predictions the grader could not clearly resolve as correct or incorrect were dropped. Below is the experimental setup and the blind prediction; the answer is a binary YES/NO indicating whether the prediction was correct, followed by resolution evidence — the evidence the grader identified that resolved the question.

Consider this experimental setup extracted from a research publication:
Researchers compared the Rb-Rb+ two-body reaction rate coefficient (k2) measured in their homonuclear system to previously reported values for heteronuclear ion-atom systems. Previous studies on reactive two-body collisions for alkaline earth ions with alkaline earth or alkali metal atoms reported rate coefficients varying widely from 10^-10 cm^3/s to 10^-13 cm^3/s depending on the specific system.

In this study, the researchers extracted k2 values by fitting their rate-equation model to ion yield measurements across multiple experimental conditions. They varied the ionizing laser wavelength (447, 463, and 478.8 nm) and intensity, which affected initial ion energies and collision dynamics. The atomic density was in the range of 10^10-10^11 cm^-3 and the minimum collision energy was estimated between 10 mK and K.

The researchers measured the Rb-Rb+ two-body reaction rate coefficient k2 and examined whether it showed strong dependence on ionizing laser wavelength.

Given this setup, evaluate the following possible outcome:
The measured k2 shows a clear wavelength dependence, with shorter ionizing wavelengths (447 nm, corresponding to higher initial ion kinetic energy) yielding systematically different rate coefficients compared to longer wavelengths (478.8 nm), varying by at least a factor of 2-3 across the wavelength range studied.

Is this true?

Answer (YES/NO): NO